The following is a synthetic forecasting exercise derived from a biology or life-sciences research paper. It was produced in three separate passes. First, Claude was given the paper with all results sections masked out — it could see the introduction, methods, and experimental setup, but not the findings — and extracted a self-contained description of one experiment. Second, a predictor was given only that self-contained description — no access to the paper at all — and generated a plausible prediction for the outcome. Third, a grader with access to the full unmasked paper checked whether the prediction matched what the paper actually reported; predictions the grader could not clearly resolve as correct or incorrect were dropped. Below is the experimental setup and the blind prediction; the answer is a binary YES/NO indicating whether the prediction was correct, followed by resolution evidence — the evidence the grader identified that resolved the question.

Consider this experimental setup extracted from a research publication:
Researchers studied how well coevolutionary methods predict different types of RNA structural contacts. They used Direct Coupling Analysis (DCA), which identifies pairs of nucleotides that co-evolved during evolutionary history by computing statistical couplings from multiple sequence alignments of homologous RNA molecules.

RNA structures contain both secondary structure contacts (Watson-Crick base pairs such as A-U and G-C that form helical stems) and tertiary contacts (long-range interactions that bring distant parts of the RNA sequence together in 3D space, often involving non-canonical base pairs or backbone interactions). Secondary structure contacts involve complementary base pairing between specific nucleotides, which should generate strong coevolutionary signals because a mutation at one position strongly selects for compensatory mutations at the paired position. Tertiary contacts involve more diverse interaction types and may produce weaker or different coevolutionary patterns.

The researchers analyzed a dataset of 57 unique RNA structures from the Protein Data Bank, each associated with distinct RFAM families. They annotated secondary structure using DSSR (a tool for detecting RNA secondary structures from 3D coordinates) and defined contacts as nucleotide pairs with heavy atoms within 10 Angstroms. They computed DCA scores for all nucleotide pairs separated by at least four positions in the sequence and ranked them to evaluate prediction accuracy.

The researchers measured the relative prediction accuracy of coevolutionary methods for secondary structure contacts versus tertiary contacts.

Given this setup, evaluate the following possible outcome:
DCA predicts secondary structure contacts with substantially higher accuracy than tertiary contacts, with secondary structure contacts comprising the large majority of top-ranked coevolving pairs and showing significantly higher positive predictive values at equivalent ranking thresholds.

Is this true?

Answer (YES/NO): YES